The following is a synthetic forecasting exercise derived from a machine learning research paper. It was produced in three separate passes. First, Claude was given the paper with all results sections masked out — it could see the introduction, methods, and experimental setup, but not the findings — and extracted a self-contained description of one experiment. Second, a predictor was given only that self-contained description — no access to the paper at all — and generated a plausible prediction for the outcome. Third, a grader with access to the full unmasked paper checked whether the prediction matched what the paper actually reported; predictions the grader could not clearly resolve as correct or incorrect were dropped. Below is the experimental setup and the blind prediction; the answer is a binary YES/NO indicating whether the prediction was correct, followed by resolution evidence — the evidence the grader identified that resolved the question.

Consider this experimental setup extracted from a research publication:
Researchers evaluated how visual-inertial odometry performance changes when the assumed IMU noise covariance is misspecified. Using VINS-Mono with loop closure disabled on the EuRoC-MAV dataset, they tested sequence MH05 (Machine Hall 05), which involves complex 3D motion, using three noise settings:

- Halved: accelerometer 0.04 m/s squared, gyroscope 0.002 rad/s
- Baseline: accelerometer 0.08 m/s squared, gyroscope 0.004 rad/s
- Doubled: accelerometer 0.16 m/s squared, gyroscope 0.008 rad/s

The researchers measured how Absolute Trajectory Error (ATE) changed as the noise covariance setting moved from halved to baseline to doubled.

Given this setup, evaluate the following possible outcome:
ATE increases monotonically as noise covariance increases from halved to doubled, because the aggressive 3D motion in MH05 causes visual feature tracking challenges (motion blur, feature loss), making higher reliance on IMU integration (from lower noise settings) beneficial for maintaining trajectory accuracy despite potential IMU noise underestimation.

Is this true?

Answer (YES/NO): NO